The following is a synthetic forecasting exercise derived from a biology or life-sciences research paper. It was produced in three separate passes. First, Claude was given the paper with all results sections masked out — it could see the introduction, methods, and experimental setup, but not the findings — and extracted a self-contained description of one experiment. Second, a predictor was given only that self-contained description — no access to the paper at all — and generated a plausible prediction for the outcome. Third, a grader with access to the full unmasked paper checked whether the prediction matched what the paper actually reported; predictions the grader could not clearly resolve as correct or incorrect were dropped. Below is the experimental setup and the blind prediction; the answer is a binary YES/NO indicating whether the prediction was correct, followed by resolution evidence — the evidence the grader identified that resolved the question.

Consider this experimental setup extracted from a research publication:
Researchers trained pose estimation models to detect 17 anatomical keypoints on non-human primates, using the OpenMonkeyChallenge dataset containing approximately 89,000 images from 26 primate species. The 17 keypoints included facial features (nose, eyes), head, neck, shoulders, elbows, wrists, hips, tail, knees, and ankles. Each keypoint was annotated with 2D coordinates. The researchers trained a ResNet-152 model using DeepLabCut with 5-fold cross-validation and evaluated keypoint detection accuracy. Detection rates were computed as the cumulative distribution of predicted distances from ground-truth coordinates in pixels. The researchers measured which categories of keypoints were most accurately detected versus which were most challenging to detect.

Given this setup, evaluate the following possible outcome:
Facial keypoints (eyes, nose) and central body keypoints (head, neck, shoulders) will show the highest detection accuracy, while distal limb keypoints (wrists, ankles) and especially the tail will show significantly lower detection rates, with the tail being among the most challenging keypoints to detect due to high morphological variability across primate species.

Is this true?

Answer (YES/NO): NO